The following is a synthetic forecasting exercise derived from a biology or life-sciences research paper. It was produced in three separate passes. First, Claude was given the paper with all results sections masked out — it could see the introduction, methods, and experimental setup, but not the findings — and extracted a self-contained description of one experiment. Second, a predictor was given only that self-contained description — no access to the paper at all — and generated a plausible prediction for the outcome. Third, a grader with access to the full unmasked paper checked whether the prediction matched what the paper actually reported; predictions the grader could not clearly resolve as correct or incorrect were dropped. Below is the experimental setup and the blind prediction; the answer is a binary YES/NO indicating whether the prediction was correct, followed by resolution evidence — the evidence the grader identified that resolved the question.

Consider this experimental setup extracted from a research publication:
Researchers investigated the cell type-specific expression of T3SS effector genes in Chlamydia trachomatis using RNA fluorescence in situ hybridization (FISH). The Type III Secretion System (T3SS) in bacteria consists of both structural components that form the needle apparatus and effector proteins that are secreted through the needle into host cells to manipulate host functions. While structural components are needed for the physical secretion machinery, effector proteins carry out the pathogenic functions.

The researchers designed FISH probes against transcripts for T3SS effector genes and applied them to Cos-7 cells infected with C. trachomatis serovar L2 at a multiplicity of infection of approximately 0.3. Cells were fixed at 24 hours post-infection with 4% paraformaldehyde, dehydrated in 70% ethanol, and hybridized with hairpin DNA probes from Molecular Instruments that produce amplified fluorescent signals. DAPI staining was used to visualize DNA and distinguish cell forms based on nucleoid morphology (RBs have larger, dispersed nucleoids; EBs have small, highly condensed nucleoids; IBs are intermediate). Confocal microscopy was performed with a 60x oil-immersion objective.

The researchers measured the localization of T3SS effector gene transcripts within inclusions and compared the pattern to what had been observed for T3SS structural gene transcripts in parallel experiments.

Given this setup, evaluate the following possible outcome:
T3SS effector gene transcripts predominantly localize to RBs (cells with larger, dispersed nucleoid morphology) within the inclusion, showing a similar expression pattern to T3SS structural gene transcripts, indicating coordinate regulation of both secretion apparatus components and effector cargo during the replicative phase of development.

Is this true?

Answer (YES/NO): NO